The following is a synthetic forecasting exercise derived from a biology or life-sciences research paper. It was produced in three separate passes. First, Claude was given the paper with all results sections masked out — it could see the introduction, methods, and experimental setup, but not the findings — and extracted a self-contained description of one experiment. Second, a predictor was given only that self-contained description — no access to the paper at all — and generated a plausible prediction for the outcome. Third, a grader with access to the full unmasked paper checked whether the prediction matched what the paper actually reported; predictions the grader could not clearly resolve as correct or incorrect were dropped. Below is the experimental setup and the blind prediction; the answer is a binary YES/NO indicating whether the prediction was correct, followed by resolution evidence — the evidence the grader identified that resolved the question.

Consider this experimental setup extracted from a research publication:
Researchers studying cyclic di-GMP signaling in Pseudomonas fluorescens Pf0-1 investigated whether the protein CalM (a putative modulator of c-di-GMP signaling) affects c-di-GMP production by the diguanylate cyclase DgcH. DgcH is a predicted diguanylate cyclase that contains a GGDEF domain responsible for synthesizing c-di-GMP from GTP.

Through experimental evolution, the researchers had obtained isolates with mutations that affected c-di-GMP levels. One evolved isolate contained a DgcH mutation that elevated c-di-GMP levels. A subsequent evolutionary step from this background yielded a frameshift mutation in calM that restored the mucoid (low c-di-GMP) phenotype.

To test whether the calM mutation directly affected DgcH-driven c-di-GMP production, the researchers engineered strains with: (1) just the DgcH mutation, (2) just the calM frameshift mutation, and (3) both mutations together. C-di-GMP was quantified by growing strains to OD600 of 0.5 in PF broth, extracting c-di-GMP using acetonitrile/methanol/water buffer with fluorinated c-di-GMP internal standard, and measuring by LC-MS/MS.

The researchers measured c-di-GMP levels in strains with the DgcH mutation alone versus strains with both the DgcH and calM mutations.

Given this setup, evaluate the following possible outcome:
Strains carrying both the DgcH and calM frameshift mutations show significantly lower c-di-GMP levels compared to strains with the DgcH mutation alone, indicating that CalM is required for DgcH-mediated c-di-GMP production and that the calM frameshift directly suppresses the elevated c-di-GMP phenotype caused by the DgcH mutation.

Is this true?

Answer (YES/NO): YES